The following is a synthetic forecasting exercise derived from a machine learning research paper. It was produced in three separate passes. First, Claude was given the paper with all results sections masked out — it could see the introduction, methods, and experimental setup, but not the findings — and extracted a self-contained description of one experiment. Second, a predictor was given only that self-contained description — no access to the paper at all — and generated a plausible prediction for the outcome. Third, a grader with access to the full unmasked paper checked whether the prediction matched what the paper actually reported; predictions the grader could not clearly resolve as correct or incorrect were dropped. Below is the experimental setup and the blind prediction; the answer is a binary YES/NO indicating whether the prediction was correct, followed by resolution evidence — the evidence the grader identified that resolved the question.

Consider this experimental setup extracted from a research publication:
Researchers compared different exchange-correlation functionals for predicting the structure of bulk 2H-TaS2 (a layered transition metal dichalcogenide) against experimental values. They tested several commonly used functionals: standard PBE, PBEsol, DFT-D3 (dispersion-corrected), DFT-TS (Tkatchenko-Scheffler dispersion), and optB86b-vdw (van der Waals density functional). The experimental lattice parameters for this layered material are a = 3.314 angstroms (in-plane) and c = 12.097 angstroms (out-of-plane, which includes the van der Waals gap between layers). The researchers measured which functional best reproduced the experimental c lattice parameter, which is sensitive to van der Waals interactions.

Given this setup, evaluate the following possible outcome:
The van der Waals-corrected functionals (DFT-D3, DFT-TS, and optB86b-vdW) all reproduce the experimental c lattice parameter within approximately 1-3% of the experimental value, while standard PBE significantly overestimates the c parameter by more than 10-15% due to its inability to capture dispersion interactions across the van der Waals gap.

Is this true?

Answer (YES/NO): NO